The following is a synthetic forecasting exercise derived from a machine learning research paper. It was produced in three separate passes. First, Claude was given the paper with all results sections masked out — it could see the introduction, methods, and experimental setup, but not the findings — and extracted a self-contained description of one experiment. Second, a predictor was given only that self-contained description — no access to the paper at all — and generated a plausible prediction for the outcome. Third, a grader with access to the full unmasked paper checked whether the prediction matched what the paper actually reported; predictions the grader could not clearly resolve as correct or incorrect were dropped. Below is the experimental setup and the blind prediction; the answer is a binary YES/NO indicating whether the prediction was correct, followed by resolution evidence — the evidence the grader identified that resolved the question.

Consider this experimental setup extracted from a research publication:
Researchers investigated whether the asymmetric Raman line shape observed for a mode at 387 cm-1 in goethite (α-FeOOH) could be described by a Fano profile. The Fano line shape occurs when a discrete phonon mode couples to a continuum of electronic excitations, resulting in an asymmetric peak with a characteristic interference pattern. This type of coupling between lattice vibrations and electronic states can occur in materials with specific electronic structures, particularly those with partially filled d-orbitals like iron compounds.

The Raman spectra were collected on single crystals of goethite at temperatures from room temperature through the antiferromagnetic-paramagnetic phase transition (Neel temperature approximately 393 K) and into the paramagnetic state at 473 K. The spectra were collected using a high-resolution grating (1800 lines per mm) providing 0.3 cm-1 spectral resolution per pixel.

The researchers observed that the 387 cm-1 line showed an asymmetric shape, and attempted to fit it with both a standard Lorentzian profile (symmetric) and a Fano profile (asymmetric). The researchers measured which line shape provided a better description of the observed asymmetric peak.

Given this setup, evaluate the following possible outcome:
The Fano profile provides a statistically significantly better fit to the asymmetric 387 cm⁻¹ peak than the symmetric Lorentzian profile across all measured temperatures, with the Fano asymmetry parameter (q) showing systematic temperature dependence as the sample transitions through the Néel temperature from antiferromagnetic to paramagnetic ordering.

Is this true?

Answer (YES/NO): YES